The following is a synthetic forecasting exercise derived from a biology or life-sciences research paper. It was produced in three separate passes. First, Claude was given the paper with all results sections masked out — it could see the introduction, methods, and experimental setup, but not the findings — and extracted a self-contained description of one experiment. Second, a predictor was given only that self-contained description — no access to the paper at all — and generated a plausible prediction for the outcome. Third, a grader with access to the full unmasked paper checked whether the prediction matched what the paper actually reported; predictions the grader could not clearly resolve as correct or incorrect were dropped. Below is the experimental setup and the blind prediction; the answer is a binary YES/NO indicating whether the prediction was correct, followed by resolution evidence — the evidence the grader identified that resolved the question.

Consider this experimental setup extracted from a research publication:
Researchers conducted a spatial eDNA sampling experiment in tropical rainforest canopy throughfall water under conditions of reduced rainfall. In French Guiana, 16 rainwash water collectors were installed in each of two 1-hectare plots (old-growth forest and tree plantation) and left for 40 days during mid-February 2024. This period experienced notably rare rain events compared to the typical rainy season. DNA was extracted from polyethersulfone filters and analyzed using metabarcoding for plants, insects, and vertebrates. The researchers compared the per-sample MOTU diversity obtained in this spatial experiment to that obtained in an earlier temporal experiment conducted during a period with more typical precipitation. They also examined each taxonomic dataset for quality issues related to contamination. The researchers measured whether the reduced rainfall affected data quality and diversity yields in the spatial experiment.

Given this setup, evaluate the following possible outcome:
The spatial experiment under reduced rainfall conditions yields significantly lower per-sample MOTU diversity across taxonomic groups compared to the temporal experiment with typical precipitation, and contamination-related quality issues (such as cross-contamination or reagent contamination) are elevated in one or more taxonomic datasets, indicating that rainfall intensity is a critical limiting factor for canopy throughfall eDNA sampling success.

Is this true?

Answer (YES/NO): YES